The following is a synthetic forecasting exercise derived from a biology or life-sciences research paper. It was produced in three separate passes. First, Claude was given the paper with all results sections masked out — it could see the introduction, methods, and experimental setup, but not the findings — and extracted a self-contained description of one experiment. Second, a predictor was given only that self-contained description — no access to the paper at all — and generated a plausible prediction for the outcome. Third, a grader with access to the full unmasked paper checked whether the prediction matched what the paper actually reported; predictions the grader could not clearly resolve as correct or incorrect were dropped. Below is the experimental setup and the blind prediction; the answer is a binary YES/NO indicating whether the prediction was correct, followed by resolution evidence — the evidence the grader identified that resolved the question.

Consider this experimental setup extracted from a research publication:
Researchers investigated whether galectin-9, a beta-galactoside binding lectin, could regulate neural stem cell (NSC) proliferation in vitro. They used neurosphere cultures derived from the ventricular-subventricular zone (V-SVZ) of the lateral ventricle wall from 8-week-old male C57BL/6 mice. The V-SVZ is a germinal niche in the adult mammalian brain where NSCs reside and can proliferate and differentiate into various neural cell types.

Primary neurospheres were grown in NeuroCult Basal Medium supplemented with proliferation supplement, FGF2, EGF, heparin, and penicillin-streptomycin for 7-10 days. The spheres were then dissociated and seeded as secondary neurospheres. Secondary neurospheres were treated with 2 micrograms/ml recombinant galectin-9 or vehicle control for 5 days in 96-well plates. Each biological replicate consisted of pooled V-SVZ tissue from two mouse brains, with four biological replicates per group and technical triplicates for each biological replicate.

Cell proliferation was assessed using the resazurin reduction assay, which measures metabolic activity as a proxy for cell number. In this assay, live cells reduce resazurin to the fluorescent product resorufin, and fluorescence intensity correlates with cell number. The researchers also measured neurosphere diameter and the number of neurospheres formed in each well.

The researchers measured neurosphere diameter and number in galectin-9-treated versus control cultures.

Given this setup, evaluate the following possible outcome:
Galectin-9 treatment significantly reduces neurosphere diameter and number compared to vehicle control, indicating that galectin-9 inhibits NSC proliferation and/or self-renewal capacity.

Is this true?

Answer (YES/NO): NO